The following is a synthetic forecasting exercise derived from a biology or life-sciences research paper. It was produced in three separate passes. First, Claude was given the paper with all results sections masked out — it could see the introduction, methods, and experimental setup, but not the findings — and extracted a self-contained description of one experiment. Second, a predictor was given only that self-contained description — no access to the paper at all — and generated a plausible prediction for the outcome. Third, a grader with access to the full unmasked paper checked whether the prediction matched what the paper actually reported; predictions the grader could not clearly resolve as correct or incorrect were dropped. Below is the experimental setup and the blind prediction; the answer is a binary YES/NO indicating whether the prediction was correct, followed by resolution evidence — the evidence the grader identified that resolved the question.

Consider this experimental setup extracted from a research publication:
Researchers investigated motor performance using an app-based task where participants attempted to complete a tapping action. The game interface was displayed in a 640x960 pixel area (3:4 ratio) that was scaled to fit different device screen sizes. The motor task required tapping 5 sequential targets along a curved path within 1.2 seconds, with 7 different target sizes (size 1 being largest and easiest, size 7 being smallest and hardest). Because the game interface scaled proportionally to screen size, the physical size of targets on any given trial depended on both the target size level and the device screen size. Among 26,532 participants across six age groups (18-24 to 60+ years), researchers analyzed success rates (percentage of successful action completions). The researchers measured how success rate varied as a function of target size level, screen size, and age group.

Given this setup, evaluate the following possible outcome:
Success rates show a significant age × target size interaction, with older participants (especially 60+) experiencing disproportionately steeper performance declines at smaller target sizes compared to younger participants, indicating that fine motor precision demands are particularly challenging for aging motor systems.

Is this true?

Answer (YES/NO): YES